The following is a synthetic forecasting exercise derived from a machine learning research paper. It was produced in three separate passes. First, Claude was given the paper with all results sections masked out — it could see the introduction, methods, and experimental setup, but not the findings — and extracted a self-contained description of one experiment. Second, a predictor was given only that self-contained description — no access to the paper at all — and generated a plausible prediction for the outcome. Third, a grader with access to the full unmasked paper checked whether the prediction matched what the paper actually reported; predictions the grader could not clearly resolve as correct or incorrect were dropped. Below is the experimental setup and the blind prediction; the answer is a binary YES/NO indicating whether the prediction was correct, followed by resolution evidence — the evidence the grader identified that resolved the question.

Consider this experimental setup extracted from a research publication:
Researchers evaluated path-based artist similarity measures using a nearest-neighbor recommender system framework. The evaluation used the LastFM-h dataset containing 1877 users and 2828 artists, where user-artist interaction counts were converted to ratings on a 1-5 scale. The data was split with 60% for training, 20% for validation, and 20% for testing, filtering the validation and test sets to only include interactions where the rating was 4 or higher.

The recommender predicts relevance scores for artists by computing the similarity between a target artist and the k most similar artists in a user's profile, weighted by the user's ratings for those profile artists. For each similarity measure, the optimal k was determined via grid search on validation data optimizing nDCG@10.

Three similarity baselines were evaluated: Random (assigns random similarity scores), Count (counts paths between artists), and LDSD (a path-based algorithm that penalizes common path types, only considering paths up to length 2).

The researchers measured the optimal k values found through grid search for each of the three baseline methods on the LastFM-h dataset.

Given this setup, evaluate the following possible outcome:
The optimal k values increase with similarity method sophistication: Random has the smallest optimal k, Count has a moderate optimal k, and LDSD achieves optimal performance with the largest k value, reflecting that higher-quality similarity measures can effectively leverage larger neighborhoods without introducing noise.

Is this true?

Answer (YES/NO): YES